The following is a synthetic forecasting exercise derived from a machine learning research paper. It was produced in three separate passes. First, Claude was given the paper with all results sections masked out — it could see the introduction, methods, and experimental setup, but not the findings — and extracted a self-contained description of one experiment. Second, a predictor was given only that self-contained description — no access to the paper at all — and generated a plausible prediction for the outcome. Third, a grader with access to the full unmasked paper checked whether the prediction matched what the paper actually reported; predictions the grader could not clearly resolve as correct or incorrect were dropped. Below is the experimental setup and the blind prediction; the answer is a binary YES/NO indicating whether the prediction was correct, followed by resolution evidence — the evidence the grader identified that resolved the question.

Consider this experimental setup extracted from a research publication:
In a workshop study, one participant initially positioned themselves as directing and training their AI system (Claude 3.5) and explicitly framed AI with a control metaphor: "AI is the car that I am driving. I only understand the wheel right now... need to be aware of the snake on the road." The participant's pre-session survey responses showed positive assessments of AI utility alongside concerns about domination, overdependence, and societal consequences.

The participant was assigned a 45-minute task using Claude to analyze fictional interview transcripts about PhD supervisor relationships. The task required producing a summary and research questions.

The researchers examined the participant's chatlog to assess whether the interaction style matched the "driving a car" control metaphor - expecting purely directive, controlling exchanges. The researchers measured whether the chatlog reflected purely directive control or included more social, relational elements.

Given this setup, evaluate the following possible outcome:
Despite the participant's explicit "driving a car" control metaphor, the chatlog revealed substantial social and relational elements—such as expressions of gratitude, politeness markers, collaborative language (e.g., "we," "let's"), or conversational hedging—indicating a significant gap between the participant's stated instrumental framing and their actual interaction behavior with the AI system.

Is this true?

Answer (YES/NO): YES